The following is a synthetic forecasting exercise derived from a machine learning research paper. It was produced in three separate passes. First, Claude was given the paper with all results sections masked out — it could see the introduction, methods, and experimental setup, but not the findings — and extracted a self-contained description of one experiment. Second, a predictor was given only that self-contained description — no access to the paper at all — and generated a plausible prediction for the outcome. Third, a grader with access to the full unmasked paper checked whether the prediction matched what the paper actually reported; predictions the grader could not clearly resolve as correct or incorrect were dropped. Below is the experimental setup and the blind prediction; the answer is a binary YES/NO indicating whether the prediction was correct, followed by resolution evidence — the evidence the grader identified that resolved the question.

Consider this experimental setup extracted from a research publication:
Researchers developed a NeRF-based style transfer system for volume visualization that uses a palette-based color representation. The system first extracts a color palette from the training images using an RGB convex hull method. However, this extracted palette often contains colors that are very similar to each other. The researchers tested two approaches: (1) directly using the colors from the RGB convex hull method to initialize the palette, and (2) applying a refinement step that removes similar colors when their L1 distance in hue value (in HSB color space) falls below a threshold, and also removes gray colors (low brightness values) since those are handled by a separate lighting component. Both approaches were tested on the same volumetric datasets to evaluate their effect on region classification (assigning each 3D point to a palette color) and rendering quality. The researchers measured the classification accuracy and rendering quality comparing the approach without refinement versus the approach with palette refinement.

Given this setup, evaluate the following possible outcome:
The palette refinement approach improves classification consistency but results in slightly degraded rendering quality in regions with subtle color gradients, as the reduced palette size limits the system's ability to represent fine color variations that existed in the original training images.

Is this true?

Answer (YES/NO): NO